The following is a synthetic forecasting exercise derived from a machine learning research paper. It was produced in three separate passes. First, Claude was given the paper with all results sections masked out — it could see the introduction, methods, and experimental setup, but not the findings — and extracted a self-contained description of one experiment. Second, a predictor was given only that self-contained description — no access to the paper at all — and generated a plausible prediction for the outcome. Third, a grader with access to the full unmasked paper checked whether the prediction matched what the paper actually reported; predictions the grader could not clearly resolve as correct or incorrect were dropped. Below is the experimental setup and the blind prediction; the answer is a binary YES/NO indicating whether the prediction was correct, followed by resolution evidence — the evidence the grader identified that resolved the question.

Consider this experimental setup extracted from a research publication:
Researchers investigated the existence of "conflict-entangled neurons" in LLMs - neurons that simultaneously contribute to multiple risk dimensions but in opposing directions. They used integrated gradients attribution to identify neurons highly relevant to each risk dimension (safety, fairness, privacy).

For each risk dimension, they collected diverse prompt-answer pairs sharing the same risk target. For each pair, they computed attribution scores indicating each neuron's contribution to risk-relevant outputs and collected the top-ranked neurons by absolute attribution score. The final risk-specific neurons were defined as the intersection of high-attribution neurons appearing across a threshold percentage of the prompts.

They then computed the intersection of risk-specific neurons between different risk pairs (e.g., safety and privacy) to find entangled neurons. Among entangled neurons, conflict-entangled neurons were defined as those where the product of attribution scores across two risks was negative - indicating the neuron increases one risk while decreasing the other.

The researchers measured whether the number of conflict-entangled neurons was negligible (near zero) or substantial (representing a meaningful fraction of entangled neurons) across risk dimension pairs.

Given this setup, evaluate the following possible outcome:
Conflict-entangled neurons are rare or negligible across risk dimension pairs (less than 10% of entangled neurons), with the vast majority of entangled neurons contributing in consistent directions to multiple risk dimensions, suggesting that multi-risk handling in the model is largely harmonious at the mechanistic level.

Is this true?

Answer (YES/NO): NO